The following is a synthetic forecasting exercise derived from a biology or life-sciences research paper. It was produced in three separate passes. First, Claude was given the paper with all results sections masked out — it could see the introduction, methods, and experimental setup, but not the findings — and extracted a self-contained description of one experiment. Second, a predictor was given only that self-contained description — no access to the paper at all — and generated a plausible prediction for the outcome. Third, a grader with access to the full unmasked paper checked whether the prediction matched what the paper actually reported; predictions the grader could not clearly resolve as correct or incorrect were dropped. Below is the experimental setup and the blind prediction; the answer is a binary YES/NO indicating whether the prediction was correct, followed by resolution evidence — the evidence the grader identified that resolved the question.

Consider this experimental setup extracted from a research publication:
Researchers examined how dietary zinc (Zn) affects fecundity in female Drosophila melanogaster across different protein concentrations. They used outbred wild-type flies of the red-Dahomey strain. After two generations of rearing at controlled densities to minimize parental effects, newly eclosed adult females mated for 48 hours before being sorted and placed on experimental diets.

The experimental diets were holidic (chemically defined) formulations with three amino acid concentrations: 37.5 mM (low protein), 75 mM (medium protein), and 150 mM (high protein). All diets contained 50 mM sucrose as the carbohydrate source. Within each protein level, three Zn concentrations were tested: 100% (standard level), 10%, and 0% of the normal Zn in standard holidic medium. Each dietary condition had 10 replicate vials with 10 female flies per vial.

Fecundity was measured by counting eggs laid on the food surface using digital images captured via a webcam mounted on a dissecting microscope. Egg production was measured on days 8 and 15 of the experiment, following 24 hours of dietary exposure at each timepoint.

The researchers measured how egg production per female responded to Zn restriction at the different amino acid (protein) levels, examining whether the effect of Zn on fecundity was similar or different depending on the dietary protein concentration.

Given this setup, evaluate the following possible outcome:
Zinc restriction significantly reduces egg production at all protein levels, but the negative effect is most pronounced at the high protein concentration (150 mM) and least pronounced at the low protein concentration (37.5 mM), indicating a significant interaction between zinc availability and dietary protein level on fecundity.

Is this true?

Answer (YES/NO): NO